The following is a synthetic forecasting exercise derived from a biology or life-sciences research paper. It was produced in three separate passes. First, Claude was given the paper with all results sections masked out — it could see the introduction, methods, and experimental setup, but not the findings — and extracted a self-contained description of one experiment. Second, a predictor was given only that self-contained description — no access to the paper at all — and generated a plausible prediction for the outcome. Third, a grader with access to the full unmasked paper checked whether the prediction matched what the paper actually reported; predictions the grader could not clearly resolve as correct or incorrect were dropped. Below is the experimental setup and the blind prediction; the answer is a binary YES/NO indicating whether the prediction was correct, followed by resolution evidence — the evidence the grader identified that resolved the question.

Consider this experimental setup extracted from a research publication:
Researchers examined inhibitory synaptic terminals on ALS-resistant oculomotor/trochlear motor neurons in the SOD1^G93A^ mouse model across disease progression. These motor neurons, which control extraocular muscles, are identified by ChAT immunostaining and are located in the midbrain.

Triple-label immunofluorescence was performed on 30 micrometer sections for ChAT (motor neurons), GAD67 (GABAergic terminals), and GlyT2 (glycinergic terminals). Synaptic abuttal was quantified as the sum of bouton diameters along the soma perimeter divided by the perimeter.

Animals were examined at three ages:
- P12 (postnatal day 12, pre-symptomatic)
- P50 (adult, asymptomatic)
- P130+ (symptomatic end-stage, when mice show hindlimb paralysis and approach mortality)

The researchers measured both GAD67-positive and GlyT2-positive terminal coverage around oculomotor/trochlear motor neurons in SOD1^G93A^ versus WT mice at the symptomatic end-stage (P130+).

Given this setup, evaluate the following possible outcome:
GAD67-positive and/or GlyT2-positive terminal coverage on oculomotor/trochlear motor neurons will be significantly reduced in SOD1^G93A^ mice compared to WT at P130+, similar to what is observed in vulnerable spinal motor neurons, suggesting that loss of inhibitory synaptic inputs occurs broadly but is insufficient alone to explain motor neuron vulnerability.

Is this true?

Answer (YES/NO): YES